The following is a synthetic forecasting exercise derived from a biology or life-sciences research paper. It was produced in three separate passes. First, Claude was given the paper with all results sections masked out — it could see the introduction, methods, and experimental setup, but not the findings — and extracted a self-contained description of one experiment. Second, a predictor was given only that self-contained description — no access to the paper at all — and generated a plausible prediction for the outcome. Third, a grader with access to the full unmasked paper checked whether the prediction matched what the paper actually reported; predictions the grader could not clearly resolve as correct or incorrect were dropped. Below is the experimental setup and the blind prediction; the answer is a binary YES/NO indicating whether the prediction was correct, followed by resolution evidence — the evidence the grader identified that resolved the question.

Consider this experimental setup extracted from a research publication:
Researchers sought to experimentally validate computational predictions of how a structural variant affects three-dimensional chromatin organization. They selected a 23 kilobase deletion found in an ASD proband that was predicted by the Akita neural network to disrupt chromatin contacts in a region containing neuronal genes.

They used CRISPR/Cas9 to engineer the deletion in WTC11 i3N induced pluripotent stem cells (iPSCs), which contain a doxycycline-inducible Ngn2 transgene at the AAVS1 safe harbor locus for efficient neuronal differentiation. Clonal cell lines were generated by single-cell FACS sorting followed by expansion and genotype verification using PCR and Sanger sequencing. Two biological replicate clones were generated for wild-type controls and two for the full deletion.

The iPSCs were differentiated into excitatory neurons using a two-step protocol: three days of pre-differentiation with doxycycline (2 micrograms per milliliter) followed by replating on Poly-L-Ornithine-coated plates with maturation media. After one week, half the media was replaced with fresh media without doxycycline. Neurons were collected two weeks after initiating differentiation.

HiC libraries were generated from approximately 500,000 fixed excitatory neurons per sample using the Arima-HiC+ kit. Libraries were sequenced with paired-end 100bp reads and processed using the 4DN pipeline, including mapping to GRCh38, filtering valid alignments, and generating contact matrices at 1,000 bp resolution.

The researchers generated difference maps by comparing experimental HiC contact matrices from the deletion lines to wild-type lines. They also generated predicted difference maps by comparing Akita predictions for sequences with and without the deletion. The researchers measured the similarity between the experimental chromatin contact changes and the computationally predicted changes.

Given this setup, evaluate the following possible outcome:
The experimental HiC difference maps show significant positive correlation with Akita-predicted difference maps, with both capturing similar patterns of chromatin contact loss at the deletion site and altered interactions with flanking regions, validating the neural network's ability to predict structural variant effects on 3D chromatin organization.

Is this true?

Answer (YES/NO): YES